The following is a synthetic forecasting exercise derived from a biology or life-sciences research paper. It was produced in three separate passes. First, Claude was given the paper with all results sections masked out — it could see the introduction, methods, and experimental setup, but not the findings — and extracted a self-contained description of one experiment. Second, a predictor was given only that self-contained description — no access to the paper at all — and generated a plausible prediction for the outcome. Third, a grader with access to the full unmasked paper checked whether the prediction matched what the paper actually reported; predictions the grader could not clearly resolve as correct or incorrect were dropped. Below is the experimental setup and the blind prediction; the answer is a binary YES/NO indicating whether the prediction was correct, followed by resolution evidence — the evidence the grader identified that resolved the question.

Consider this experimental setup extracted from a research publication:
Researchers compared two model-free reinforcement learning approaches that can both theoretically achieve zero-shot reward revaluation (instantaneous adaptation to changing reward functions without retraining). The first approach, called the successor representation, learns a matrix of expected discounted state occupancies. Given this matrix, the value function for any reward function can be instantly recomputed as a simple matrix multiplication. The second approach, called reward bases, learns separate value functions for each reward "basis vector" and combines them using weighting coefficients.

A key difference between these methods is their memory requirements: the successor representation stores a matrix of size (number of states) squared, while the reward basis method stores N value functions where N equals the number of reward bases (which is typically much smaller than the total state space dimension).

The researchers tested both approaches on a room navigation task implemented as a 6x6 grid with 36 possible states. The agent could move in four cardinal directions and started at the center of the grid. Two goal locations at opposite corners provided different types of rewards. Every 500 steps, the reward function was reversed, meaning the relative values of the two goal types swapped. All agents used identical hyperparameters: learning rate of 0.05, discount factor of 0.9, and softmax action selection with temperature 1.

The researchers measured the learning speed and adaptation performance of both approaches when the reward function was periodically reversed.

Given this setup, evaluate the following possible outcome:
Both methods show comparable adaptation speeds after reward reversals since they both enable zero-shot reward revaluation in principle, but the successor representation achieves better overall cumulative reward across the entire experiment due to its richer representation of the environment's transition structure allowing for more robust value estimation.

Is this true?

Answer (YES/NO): NO